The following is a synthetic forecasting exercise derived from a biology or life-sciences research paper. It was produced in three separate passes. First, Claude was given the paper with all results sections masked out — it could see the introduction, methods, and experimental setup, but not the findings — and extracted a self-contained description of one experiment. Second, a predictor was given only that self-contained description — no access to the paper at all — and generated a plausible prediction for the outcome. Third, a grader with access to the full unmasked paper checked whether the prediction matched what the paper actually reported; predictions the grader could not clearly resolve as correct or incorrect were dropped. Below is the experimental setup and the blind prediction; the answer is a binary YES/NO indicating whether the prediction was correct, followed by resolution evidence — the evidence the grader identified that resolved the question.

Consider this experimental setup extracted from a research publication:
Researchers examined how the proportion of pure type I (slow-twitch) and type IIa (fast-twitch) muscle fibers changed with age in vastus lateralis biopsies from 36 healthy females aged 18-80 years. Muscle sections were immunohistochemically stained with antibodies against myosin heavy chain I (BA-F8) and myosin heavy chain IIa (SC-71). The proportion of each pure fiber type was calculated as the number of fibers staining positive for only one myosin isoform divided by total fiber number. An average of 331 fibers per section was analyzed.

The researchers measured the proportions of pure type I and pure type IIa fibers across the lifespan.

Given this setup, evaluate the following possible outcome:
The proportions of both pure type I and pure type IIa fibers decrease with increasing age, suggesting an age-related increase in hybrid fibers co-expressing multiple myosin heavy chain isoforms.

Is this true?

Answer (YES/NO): NO